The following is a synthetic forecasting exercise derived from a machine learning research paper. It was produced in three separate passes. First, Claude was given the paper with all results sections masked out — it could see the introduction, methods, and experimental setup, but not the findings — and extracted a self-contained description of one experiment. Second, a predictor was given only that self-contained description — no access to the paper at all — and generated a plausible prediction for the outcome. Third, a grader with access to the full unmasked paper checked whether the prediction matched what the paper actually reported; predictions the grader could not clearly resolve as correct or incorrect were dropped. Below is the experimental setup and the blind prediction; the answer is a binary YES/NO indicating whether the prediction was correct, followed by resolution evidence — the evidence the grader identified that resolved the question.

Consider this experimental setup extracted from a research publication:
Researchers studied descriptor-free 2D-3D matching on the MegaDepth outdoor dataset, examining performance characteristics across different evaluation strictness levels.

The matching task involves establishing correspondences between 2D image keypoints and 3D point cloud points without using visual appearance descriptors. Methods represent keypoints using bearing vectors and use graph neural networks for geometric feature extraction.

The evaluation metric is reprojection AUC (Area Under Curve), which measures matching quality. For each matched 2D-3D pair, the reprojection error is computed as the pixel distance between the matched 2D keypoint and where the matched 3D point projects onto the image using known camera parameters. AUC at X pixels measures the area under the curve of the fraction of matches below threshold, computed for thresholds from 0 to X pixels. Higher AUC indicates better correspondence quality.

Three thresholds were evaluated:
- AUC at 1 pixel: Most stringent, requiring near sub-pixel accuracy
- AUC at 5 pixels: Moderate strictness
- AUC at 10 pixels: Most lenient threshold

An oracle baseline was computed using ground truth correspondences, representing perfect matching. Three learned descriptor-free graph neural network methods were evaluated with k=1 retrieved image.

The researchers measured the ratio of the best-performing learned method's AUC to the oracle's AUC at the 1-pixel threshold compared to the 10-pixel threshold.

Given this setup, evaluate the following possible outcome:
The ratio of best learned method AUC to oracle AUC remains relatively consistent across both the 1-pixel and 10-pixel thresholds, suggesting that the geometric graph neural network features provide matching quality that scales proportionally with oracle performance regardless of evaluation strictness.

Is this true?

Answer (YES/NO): NO